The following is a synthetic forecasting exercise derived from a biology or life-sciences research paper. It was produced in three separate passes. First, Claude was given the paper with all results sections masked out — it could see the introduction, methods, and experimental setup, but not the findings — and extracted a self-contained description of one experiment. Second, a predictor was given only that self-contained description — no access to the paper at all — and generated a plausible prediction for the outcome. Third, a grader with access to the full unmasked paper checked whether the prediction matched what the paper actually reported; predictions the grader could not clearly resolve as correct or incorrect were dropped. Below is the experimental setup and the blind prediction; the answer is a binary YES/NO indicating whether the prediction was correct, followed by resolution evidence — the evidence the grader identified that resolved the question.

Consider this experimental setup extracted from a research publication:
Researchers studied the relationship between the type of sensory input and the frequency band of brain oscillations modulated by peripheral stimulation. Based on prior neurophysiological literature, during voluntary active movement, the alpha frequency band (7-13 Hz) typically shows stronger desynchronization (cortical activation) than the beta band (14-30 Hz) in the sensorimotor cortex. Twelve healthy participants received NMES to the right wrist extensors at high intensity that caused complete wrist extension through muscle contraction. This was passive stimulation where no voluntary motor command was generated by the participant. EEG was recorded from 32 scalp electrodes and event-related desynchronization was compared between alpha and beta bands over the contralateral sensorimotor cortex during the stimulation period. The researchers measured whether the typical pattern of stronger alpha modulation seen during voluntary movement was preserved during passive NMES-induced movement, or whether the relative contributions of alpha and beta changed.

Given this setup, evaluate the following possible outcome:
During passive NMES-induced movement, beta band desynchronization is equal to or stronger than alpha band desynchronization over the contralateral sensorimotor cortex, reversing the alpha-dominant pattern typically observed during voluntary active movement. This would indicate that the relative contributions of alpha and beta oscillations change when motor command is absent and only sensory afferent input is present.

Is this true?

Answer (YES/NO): YES